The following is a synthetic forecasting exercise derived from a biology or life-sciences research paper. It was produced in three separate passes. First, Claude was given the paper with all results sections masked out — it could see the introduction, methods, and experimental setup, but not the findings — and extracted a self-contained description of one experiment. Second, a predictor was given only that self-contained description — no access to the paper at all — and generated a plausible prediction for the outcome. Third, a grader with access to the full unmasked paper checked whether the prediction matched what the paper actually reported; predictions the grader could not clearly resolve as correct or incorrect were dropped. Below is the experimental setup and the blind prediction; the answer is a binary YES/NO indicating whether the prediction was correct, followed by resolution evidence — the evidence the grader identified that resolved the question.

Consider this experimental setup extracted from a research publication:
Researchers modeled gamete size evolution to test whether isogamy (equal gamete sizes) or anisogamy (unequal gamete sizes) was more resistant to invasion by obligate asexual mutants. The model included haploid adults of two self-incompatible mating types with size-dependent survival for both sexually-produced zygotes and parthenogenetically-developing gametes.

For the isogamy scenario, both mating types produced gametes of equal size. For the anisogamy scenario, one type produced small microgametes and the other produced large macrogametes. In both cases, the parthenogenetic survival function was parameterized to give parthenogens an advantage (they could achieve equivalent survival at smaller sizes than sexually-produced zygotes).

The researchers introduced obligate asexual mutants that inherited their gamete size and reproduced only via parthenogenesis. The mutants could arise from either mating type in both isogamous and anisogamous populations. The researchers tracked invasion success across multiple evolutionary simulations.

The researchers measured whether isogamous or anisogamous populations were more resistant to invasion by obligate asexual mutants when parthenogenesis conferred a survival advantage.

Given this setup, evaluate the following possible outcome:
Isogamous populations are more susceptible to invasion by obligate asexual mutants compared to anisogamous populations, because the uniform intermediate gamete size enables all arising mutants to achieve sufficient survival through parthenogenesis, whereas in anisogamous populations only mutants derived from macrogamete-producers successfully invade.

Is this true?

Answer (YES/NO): NO